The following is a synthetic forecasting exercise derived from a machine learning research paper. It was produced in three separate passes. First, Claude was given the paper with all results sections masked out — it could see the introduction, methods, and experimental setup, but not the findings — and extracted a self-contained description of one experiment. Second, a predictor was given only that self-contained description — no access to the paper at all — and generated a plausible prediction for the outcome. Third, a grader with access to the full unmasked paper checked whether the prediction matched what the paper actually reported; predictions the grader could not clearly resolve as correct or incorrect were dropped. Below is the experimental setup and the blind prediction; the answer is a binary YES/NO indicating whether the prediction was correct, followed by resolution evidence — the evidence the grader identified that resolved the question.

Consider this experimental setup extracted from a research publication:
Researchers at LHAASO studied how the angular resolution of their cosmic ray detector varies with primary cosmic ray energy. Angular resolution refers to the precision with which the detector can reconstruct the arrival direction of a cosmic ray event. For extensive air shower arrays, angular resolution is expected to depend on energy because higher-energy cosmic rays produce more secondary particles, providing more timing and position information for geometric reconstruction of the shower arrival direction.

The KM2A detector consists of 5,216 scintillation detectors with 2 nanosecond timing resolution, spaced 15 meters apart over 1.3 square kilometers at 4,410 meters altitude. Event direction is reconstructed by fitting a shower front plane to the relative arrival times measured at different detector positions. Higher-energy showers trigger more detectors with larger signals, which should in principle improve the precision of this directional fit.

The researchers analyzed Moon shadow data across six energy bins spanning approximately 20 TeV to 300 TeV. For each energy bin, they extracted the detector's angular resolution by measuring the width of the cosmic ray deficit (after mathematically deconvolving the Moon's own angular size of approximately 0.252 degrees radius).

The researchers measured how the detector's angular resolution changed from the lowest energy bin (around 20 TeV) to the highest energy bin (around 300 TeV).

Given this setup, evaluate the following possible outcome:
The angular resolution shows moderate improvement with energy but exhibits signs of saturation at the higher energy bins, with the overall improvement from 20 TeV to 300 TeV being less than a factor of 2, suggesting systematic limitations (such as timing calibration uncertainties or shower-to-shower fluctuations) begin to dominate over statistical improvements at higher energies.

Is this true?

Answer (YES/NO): NO